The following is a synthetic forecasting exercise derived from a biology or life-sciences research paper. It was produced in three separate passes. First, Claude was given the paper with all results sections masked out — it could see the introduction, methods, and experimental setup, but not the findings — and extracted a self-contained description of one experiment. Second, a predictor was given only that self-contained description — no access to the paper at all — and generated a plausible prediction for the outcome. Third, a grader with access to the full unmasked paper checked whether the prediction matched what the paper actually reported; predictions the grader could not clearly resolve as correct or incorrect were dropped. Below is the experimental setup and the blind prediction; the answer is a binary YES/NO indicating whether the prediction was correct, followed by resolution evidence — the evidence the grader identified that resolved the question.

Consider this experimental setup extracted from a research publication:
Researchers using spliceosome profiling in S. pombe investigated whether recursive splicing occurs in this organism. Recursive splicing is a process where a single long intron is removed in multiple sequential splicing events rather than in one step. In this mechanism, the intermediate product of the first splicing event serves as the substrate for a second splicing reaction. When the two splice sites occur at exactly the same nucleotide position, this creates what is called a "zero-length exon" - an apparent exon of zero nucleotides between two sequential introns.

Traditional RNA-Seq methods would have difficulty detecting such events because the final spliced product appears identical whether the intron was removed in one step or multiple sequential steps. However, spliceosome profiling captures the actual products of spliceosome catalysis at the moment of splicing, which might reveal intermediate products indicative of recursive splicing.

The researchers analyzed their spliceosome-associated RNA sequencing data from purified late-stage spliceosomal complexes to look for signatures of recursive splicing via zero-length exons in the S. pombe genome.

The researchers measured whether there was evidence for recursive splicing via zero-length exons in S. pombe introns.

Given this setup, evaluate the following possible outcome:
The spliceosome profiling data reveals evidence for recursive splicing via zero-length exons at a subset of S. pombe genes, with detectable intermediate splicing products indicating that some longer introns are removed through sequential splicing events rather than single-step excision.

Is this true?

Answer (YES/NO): YES